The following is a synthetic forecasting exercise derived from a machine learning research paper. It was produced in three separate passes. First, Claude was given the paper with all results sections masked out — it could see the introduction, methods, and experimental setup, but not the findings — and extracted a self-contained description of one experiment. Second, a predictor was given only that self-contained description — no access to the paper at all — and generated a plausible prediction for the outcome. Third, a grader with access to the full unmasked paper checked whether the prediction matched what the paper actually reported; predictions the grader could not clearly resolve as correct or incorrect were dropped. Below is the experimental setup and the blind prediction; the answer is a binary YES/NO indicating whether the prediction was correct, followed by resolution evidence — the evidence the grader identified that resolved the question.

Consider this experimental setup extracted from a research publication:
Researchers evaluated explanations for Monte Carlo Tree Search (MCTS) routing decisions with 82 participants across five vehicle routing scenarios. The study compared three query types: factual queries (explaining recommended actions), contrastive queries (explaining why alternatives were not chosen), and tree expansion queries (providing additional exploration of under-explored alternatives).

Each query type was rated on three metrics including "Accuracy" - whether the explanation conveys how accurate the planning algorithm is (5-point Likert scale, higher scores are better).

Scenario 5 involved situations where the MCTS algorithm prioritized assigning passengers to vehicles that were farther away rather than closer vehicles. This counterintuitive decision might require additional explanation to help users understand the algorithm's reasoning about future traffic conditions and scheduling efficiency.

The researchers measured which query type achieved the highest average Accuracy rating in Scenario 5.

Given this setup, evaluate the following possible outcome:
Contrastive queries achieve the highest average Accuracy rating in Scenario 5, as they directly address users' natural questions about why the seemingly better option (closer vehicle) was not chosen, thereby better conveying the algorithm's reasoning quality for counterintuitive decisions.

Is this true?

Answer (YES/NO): NO